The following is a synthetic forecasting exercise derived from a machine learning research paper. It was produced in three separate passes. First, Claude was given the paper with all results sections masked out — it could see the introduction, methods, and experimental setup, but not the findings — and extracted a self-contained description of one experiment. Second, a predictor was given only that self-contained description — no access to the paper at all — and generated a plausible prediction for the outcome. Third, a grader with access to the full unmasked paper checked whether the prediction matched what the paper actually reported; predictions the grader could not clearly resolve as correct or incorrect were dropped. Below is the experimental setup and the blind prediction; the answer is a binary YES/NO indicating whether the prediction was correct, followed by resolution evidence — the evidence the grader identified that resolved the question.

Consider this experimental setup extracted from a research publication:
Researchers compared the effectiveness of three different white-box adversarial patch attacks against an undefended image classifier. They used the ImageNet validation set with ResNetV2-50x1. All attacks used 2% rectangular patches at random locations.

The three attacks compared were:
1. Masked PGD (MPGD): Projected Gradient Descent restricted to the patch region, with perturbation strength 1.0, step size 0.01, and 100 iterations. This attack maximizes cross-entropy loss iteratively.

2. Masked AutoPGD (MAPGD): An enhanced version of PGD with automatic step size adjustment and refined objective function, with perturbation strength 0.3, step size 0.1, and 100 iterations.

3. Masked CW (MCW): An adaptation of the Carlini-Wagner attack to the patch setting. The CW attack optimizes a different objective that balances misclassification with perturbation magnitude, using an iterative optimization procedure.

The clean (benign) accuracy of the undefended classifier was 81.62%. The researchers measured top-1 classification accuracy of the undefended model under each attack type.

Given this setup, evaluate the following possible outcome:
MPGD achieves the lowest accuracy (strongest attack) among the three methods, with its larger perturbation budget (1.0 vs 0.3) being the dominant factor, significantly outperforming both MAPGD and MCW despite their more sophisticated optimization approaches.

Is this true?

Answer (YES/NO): NO